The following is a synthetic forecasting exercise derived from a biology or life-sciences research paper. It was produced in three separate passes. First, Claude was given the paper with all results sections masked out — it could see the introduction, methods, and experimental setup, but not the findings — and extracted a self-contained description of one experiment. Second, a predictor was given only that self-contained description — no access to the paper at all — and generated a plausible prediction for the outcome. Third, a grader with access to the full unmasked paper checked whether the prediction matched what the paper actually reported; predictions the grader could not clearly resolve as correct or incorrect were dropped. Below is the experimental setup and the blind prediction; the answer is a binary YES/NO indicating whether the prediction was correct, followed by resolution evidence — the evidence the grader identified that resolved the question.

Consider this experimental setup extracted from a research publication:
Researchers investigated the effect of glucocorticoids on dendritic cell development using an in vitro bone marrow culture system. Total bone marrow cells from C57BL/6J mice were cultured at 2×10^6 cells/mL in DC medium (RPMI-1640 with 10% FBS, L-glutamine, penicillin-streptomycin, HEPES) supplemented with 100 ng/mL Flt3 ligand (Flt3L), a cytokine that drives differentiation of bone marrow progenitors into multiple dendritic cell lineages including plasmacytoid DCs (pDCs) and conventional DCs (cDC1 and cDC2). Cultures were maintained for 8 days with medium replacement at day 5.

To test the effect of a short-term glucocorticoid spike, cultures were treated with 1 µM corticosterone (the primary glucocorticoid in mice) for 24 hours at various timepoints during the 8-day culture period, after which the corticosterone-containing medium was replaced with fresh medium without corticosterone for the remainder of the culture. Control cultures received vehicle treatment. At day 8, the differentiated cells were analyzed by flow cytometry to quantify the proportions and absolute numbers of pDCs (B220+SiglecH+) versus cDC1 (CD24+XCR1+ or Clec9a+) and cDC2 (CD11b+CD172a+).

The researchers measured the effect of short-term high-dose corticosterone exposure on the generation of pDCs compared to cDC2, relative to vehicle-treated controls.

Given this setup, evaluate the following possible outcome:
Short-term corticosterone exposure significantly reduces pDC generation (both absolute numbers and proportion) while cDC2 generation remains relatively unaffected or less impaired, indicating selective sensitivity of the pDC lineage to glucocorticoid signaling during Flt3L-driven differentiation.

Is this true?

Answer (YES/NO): YES